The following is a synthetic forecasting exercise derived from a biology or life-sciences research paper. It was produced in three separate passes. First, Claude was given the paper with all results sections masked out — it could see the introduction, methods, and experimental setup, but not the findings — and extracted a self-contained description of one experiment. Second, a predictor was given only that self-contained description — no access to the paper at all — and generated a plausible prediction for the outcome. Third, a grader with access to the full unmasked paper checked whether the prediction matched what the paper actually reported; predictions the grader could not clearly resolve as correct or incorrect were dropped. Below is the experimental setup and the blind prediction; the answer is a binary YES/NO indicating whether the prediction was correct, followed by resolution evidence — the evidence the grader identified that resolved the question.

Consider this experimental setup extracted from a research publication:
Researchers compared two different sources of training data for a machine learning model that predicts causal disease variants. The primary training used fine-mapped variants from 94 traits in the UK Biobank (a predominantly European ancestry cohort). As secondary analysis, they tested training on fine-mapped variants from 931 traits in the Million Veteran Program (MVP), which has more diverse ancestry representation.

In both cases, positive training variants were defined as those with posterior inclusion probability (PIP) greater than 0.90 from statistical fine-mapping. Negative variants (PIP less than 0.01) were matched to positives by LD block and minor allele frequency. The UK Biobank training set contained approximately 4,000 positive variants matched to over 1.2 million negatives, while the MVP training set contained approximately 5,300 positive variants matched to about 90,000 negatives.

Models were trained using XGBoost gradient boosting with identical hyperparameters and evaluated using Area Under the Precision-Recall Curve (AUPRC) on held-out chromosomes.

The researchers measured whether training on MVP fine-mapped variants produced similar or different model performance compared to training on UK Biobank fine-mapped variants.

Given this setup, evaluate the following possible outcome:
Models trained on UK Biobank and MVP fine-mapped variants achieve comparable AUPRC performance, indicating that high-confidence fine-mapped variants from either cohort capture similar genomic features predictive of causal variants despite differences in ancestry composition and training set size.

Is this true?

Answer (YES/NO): YES